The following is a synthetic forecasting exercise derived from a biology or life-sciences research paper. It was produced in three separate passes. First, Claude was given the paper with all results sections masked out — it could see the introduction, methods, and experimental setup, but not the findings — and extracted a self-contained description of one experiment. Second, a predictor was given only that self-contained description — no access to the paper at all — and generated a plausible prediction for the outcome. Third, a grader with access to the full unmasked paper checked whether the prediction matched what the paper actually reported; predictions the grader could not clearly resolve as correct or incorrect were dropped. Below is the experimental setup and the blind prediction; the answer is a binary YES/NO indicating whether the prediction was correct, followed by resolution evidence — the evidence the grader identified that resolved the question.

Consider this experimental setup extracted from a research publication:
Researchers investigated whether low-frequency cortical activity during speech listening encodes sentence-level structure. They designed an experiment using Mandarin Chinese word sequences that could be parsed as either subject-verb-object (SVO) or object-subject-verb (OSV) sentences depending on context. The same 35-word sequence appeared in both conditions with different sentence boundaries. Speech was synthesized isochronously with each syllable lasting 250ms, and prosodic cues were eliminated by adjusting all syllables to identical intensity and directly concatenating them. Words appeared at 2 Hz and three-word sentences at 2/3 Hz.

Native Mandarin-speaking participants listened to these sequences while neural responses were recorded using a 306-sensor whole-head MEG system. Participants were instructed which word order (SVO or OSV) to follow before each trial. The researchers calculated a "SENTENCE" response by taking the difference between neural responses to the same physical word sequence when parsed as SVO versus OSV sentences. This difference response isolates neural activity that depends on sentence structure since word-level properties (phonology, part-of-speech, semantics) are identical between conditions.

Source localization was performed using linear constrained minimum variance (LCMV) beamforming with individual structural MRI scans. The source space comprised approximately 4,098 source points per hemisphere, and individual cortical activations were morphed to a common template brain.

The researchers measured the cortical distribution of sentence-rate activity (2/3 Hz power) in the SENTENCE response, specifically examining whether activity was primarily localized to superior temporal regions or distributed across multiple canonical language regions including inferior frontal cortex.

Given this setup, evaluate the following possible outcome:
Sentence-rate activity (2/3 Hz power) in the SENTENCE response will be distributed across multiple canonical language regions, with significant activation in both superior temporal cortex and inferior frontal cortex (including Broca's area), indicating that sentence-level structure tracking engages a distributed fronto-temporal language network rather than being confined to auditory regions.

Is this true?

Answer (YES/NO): NO